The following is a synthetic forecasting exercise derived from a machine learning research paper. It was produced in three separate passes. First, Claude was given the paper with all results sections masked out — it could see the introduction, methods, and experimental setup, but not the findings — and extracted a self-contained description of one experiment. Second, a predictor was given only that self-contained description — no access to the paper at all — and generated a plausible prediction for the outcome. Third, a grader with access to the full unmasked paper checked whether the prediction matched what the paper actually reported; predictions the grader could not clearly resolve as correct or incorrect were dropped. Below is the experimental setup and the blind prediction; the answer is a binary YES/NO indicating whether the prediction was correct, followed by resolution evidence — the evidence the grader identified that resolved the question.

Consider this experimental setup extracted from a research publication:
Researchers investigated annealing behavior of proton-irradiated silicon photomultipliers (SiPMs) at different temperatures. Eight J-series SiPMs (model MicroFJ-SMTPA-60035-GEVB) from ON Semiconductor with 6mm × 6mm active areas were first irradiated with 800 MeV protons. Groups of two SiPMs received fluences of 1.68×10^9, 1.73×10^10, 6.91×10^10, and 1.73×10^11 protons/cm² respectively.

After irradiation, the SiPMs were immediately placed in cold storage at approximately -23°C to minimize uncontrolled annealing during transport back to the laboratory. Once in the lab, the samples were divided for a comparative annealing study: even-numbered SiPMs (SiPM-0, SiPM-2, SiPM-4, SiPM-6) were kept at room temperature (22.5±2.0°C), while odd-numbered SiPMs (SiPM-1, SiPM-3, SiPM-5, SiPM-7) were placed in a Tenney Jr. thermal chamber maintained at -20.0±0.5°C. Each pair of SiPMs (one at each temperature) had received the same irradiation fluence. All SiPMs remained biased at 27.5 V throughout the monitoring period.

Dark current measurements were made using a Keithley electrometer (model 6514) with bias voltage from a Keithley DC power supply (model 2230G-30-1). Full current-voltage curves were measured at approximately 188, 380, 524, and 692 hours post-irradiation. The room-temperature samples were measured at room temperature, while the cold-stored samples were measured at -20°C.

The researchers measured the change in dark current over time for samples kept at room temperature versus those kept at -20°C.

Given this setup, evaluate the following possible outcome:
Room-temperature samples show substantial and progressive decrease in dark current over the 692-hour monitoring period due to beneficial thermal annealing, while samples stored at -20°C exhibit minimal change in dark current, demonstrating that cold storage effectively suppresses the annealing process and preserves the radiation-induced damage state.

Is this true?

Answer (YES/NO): YES